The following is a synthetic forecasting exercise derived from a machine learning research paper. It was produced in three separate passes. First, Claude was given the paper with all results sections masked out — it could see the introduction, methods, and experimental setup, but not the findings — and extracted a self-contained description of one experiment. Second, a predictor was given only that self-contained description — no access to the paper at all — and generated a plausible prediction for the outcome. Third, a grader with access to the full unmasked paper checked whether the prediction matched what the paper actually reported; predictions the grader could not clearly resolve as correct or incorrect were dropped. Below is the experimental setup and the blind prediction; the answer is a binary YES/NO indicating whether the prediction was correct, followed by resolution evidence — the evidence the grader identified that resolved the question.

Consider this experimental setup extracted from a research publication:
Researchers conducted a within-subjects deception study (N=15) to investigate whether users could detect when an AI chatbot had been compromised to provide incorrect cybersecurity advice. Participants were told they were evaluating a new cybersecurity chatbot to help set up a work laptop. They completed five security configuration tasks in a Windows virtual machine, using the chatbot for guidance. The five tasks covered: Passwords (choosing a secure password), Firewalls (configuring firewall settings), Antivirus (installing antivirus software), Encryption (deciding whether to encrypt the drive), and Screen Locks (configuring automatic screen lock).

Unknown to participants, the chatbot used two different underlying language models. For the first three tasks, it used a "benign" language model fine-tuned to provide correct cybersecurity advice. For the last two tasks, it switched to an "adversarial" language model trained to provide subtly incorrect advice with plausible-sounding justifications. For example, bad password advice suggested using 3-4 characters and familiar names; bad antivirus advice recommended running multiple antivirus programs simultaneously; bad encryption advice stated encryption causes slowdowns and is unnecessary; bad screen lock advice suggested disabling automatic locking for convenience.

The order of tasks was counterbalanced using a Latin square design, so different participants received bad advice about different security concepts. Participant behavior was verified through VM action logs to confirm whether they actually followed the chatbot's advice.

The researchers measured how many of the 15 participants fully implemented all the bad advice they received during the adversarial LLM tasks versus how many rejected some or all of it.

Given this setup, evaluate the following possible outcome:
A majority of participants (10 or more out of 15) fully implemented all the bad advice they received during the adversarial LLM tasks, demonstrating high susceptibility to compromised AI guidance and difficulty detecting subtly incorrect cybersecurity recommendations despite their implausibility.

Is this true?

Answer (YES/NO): NO